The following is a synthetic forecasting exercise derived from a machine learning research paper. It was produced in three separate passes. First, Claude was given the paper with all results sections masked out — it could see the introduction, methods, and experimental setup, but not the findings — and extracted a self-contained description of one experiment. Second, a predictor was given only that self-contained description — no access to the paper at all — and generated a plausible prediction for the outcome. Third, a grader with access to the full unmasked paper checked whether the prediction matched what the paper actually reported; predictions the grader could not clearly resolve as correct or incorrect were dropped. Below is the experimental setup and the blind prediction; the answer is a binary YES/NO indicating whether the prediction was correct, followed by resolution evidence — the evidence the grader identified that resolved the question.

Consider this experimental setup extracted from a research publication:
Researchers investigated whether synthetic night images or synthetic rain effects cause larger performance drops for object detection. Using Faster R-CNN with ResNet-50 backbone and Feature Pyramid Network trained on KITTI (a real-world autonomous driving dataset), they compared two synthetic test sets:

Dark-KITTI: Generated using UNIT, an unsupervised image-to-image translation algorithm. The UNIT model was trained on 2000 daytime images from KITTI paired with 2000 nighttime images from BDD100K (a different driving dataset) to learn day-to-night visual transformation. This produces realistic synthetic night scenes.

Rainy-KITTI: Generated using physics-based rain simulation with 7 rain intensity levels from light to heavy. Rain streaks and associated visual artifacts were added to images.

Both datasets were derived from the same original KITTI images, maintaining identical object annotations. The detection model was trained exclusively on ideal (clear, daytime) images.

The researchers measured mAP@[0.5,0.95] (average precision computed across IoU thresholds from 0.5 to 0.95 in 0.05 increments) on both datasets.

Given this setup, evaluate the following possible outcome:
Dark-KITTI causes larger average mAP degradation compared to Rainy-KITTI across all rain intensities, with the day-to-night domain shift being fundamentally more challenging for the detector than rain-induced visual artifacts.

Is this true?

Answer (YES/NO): YES